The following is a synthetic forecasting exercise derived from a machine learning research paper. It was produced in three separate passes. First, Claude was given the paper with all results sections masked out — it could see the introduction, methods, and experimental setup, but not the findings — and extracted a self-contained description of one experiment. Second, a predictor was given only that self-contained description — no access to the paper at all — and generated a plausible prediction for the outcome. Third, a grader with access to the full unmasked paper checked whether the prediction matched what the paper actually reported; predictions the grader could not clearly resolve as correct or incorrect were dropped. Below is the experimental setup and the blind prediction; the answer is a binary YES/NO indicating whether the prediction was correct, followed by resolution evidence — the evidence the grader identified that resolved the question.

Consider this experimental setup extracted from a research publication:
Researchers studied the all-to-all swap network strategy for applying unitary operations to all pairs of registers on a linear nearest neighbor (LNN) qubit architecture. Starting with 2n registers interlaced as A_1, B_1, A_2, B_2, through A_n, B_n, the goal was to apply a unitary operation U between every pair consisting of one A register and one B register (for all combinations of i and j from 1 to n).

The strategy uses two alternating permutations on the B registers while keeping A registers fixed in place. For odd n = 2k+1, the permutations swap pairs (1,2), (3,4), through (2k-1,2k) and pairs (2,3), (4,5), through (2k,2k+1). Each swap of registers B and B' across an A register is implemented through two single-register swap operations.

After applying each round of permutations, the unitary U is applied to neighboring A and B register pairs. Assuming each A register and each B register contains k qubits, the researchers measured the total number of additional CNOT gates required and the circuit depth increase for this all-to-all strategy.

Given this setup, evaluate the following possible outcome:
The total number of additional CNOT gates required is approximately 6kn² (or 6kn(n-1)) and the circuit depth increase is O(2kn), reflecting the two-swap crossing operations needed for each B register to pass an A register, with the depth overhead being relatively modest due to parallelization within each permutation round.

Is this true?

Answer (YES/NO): NO